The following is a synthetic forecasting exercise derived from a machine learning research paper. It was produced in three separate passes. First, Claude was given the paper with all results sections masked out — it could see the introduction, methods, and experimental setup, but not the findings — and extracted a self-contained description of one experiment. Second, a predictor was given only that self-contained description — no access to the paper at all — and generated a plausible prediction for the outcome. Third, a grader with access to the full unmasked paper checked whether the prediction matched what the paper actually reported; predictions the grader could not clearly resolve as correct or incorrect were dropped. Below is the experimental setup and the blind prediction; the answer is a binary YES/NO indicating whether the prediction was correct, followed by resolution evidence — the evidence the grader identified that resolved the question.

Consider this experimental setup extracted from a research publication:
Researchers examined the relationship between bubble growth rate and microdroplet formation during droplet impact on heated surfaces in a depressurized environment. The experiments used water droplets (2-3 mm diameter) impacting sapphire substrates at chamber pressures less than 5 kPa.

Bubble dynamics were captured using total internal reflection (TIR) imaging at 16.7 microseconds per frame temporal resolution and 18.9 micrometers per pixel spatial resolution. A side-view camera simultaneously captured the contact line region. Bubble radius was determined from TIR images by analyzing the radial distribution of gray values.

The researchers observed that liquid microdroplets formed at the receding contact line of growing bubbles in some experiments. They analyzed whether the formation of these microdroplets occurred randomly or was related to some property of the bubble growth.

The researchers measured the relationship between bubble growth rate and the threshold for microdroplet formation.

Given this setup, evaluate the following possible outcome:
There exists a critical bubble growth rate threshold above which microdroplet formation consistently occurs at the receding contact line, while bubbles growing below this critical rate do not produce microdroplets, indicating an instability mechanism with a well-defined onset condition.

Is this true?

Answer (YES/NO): YES